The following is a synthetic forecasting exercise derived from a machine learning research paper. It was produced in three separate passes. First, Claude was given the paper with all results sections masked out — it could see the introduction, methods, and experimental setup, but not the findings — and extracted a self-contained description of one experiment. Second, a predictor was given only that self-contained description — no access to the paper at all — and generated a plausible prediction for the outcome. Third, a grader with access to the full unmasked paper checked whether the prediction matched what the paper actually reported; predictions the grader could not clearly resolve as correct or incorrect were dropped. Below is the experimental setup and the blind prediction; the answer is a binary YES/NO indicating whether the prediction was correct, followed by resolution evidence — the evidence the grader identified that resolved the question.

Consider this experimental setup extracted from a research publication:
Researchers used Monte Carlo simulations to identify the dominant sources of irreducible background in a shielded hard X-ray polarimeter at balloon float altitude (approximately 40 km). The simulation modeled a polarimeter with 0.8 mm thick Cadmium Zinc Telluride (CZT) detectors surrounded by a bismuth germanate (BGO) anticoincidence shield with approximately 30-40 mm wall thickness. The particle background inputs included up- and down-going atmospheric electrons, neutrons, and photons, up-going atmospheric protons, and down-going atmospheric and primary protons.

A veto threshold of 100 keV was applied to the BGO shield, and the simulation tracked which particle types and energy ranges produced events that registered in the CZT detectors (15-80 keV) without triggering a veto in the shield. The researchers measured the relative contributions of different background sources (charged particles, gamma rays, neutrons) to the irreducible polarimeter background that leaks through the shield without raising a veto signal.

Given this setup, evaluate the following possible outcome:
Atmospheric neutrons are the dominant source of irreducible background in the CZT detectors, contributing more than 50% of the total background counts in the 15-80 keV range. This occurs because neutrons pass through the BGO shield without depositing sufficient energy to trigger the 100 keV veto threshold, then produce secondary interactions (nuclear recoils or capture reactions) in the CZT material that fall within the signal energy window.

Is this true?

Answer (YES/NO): NO